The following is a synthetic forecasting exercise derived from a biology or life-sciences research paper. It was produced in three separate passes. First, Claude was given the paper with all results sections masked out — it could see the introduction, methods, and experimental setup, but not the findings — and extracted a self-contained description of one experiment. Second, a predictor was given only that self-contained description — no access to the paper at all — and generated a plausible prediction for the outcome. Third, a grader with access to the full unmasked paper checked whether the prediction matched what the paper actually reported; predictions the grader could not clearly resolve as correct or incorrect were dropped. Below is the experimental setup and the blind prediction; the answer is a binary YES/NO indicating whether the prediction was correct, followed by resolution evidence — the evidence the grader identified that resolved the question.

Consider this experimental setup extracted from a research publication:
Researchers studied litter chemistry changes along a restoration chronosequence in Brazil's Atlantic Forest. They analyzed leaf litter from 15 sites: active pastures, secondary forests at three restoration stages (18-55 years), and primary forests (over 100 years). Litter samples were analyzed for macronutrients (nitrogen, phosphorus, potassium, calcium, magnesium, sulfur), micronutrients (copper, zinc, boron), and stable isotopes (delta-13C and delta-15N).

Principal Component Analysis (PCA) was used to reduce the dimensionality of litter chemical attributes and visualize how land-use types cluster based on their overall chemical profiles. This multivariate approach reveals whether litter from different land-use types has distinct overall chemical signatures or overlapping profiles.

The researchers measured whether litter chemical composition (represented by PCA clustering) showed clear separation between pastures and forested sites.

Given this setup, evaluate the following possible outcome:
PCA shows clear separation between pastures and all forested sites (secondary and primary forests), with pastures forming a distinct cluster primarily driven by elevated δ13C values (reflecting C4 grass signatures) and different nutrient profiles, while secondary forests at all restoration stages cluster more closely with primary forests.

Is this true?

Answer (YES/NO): YES